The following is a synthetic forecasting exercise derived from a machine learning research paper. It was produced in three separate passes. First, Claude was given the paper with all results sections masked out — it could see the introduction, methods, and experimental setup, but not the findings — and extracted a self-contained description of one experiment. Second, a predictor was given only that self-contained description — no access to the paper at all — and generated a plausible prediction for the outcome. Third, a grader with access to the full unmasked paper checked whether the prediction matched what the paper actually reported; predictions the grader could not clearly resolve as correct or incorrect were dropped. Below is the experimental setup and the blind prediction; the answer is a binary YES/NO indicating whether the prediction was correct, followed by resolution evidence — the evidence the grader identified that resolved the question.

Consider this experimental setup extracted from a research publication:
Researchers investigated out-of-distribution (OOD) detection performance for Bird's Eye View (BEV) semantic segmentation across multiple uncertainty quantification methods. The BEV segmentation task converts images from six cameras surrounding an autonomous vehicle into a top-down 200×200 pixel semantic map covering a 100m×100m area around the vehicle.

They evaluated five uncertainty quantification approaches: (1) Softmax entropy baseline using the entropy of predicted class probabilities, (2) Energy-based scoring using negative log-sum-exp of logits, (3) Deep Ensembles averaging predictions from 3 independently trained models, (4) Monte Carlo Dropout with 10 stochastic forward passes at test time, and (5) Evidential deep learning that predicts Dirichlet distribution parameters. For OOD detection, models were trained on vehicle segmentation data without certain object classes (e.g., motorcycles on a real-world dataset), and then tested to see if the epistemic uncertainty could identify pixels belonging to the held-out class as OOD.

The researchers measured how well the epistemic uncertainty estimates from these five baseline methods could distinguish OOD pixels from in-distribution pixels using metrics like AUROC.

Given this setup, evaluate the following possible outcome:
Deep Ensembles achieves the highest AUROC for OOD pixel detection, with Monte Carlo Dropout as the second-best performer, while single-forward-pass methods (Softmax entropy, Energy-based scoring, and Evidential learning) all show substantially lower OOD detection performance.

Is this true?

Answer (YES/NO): NO